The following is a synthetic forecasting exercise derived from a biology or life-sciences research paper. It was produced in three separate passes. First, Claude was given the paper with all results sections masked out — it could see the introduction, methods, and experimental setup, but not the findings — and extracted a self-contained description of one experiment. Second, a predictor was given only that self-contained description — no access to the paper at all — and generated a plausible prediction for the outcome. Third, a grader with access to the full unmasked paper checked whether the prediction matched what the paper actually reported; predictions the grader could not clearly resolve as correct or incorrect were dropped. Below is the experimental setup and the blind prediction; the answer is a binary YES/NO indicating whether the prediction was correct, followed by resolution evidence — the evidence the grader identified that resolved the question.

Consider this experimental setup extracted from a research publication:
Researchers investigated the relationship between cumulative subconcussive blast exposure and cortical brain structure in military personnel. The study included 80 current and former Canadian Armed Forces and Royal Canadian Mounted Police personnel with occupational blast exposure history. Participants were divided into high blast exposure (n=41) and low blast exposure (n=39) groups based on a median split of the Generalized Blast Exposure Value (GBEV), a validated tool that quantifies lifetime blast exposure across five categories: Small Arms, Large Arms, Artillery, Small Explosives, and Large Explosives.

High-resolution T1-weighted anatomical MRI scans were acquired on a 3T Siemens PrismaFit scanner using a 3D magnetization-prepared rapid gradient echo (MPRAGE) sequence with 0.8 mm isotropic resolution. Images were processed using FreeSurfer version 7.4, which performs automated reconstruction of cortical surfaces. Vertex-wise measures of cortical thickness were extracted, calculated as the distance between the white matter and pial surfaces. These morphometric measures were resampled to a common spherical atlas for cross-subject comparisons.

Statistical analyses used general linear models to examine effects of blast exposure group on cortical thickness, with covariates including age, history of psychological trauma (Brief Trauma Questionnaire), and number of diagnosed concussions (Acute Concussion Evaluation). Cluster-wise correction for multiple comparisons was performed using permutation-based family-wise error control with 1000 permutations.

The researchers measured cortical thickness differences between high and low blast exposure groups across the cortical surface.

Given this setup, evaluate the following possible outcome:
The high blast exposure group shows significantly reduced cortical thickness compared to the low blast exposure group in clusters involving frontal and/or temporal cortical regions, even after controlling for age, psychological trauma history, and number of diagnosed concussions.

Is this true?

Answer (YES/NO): NO